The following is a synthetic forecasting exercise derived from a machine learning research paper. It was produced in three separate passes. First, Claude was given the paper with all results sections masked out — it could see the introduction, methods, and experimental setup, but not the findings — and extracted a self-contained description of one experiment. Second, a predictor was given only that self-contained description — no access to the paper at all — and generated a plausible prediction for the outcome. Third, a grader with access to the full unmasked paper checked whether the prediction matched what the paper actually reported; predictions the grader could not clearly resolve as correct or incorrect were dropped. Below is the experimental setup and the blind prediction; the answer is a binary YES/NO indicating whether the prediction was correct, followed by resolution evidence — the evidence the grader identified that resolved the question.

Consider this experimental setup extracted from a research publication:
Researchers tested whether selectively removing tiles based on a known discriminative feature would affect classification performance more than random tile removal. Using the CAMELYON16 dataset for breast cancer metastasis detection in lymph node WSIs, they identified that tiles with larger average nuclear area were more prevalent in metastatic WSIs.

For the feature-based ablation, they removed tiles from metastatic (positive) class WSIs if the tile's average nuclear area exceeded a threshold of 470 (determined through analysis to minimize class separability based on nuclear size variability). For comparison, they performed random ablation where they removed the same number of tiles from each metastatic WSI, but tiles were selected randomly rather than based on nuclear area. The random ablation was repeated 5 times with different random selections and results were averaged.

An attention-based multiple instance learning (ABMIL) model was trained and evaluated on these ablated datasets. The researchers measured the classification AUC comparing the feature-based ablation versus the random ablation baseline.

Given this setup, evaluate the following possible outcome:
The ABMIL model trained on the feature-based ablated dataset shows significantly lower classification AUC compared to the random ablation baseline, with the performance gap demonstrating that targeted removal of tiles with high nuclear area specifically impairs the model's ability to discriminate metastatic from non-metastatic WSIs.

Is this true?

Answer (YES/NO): YES